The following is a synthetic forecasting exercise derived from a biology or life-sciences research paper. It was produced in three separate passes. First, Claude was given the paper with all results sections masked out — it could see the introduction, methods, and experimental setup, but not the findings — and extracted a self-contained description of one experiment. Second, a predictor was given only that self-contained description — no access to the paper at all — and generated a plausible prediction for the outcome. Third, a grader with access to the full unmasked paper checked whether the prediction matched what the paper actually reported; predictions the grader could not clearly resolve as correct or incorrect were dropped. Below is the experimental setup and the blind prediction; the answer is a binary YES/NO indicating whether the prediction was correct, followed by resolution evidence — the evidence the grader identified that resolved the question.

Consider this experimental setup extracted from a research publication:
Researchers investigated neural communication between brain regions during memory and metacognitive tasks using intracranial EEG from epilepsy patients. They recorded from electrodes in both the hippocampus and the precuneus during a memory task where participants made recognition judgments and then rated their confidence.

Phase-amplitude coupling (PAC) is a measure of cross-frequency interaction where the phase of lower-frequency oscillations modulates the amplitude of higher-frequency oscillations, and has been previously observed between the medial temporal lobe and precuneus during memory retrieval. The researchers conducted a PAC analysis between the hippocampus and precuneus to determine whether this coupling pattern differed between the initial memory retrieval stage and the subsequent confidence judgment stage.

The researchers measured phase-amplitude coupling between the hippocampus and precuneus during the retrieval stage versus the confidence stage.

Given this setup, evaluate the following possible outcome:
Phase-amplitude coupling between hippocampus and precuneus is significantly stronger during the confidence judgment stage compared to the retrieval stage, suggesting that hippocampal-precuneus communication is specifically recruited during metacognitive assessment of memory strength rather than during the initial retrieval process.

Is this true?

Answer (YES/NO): NO